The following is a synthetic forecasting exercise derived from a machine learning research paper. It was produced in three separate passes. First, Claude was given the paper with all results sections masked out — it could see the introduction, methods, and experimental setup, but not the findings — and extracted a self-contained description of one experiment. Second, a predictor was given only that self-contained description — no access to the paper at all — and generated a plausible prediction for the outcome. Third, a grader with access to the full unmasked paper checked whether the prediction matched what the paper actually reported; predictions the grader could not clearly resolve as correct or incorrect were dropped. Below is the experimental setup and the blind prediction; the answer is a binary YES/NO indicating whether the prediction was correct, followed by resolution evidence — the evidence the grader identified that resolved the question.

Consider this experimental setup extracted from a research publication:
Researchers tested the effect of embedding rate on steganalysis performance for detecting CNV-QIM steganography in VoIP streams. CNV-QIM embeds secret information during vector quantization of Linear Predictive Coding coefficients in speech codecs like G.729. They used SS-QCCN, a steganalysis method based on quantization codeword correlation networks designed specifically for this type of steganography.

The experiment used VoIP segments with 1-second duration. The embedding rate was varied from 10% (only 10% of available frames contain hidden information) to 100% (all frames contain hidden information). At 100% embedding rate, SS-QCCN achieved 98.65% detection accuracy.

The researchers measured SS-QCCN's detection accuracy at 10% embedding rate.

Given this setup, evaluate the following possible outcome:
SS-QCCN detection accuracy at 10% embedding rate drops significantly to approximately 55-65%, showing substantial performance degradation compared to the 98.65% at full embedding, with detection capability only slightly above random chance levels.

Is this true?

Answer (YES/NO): YES